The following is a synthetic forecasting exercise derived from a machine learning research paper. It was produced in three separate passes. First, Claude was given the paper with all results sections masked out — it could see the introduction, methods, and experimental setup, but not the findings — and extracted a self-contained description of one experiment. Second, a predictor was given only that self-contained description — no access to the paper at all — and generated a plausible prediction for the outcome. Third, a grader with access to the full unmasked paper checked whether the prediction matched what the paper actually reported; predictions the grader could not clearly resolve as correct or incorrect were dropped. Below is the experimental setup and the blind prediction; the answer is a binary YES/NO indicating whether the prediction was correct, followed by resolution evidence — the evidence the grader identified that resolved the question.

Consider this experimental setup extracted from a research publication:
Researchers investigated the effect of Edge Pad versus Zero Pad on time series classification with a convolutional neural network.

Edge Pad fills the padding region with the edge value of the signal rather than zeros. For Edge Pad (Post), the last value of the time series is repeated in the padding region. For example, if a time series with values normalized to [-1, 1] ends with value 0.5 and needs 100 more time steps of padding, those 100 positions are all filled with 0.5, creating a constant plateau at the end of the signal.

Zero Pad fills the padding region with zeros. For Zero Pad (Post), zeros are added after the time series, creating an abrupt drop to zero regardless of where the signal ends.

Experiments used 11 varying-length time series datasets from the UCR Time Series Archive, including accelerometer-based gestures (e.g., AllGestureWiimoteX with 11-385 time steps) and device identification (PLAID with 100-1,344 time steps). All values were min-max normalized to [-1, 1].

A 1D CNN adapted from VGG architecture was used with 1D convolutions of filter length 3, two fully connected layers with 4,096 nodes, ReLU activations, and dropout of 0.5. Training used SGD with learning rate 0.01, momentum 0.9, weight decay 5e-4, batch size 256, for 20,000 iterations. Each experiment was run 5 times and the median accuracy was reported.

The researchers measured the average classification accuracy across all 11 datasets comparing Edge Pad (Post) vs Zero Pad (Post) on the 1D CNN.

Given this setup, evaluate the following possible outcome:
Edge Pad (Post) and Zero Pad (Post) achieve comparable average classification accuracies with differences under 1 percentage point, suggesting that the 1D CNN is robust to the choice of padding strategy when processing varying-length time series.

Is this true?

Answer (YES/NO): NO